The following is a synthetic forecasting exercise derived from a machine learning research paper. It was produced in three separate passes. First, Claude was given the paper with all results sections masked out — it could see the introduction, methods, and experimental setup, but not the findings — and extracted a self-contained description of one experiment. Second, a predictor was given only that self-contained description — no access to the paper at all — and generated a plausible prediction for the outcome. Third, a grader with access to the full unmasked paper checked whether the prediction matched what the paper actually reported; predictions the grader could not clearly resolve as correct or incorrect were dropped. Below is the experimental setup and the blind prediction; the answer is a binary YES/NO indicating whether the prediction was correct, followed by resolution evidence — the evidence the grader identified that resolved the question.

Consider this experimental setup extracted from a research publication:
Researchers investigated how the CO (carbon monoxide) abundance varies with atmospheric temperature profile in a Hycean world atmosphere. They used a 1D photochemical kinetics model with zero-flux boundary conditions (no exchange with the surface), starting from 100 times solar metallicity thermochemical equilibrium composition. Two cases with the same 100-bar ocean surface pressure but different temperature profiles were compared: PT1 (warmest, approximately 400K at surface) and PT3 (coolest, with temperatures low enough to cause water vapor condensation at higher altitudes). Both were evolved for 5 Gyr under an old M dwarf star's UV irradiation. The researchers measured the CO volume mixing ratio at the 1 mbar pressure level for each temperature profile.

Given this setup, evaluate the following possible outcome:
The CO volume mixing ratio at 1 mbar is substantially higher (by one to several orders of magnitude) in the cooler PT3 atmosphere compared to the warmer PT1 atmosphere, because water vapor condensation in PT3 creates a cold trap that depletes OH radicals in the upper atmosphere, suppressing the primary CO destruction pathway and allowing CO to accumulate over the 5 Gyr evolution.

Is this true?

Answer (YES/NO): NO